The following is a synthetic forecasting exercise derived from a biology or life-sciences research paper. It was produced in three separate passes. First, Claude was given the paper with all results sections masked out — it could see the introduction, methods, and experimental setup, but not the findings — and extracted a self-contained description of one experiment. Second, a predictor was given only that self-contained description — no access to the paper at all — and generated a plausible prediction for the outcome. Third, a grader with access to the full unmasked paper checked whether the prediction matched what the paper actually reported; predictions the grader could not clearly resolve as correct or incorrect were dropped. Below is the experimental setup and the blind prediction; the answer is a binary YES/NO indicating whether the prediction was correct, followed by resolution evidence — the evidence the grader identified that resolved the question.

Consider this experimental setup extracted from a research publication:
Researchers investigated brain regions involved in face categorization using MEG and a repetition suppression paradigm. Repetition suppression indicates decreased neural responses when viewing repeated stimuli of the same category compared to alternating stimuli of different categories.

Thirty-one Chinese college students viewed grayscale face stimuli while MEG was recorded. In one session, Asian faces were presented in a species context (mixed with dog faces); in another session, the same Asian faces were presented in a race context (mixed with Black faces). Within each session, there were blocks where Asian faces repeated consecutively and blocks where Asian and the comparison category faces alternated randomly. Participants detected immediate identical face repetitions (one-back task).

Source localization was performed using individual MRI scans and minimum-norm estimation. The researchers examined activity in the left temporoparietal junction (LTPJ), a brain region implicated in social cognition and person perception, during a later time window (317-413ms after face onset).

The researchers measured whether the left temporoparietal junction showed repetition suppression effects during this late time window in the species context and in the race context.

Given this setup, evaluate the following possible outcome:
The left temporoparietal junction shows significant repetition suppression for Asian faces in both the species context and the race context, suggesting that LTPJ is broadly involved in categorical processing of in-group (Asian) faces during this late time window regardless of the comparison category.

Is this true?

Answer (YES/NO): YES